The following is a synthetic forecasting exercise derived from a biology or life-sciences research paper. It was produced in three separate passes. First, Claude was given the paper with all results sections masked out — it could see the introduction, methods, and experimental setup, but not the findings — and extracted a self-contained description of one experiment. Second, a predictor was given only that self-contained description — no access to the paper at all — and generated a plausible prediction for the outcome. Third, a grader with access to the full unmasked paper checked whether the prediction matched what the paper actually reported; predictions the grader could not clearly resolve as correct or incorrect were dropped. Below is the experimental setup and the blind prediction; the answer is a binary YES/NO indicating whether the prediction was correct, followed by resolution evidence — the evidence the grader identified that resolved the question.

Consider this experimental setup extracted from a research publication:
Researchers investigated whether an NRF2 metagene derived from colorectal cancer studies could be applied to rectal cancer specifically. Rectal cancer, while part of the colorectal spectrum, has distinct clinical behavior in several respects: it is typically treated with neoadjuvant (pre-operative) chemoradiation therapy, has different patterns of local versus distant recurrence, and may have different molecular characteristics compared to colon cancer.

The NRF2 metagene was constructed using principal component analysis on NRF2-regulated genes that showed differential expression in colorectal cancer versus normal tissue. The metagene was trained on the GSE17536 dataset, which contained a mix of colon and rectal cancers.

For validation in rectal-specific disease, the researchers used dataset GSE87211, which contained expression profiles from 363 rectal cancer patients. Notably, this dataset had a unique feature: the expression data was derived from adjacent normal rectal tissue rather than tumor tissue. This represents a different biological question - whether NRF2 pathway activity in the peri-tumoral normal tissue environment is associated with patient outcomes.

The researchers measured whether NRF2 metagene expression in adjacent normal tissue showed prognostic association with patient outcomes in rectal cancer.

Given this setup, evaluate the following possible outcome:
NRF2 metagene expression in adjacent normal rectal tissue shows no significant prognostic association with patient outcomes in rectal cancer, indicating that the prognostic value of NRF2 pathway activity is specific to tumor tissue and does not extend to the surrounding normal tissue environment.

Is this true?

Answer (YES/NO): NO